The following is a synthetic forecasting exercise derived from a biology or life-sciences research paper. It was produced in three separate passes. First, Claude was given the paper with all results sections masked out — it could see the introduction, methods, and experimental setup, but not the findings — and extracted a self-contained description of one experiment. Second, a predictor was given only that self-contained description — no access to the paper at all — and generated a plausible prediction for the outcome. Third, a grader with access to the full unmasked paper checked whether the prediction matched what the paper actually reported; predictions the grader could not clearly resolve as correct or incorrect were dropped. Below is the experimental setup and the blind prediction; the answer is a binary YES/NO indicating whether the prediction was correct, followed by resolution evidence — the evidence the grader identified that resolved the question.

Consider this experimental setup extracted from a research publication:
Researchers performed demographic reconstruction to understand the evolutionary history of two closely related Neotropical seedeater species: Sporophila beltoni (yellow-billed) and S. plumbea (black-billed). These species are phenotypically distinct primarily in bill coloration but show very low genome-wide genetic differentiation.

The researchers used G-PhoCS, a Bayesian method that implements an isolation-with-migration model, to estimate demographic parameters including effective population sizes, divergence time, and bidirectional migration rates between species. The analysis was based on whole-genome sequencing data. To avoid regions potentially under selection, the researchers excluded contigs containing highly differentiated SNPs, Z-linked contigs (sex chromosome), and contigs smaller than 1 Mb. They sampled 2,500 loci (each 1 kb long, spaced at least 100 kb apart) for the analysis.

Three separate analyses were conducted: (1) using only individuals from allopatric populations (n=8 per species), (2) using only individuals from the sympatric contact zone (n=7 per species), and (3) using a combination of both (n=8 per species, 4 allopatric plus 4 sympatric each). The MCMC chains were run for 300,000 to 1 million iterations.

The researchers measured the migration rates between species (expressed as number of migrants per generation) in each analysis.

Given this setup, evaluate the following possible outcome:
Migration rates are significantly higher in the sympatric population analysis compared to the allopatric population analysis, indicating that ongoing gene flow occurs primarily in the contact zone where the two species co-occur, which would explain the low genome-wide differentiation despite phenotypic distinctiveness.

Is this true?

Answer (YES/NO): NO